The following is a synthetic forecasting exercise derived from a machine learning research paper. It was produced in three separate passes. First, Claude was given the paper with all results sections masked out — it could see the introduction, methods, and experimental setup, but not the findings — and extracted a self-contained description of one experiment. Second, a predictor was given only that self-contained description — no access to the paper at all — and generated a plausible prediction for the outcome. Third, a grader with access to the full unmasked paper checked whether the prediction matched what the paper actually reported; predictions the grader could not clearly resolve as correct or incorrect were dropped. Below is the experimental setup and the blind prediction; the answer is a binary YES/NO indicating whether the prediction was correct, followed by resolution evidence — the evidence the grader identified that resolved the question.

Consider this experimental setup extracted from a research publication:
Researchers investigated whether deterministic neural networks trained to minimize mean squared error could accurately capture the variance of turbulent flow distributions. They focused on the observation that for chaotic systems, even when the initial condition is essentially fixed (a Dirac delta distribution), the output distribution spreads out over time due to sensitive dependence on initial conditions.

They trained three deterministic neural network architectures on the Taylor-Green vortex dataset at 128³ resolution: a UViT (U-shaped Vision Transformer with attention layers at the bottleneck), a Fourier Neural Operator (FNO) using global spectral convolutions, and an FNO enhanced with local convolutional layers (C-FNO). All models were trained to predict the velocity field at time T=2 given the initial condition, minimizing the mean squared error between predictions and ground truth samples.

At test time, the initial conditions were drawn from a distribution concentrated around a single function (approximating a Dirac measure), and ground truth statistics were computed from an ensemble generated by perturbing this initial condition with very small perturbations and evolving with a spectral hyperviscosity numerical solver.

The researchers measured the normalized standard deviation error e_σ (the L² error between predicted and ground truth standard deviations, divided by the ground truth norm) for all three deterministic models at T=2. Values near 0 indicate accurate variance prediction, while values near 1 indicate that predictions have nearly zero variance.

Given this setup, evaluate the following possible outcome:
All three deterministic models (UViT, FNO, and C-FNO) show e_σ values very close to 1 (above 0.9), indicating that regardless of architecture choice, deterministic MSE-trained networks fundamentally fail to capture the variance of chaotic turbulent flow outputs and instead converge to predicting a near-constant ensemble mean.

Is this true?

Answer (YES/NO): NO